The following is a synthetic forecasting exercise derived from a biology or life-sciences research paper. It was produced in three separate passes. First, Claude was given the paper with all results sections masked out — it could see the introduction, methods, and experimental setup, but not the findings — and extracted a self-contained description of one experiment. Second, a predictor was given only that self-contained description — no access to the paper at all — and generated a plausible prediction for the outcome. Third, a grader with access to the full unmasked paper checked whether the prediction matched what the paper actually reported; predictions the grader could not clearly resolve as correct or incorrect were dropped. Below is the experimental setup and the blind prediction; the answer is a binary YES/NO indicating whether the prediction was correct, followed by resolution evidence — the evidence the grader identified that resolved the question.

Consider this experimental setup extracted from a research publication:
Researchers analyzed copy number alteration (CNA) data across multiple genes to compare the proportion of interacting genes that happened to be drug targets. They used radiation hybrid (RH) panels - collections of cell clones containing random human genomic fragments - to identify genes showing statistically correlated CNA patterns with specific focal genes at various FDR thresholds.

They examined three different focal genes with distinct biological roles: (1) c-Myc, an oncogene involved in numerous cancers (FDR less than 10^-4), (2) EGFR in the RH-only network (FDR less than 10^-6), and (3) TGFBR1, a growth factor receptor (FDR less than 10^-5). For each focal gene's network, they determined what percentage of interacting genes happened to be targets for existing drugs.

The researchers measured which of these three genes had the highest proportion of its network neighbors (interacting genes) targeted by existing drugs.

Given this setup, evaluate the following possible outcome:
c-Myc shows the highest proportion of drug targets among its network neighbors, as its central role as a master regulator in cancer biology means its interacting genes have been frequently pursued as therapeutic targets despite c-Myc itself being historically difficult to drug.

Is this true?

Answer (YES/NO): NO